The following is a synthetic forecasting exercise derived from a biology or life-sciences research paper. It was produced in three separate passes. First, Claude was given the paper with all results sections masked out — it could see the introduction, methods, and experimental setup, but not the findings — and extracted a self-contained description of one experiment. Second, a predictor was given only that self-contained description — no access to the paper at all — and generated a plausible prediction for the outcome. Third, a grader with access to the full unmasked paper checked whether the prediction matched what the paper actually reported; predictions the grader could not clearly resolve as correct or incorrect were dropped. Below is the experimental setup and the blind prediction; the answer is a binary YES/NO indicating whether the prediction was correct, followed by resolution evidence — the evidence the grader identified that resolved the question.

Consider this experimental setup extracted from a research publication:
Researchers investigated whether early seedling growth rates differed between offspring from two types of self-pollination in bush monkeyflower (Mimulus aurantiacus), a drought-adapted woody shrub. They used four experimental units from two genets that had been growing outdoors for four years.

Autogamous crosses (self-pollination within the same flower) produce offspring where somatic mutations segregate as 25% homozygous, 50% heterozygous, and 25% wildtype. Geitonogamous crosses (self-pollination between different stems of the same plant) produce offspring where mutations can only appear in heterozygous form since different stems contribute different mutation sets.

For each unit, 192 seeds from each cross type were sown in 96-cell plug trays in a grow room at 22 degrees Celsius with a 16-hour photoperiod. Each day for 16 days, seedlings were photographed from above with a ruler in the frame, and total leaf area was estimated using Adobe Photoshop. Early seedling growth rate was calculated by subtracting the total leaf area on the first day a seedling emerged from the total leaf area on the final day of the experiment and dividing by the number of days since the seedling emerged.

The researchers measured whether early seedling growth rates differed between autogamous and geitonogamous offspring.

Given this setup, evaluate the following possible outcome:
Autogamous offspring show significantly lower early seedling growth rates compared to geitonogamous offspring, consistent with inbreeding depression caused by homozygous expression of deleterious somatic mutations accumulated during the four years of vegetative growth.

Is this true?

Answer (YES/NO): NO